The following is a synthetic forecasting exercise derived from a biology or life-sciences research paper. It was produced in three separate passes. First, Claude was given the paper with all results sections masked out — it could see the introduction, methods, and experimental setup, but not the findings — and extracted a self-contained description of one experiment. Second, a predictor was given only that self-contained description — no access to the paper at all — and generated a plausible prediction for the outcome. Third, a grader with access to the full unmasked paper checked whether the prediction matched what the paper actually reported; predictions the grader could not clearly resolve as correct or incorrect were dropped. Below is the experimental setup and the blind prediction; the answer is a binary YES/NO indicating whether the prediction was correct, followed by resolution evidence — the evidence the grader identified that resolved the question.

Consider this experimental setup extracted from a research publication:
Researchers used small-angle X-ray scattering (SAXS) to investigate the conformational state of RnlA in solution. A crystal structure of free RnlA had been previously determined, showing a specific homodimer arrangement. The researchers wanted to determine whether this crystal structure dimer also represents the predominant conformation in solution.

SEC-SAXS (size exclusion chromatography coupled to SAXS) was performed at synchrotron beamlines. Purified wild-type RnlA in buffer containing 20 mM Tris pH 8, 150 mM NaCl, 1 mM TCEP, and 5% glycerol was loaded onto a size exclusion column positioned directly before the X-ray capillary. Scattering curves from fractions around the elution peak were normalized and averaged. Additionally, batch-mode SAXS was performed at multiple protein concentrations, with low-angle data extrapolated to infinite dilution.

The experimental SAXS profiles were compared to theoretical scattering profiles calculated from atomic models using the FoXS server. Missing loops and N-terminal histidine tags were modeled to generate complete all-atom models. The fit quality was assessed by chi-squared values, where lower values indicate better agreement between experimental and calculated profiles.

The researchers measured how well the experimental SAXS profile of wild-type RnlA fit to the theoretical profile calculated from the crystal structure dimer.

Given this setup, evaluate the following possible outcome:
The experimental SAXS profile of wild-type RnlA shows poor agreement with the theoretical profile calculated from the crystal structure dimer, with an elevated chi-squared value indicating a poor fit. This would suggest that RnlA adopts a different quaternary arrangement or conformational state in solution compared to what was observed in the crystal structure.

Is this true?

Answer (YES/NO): NO